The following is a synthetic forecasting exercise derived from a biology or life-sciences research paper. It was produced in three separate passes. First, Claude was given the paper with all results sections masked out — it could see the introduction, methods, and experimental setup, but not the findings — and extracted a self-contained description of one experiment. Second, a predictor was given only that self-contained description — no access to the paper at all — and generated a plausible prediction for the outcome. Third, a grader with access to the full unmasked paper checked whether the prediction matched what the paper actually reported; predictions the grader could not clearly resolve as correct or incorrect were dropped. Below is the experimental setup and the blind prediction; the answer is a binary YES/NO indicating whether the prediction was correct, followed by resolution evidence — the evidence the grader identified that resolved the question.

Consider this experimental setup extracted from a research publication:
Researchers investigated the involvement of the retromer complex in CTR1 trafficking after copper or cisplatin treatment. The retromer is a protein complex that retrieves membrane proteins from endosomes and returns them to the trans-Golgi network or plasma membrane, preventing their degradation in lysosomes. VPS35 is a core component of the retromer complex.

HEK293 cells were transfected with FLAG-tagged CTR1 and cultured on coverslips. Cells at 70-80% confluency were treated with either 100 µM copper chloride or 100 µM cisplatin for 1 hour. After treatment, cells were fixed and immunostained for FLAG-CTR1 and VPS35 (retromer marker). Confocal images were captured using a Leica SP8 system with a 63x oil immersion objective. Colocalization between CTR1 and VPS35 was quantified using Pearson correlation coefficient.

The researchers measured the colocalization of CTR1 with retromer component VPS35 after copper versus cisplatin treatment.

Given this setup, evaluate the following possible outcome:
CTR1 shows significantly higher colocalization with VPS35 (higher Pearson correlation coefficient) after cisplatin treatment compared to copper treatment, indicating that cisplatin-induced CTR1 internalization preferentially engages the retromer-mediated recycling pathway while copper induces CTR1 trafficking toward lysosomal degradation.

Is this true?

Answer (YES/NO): NO